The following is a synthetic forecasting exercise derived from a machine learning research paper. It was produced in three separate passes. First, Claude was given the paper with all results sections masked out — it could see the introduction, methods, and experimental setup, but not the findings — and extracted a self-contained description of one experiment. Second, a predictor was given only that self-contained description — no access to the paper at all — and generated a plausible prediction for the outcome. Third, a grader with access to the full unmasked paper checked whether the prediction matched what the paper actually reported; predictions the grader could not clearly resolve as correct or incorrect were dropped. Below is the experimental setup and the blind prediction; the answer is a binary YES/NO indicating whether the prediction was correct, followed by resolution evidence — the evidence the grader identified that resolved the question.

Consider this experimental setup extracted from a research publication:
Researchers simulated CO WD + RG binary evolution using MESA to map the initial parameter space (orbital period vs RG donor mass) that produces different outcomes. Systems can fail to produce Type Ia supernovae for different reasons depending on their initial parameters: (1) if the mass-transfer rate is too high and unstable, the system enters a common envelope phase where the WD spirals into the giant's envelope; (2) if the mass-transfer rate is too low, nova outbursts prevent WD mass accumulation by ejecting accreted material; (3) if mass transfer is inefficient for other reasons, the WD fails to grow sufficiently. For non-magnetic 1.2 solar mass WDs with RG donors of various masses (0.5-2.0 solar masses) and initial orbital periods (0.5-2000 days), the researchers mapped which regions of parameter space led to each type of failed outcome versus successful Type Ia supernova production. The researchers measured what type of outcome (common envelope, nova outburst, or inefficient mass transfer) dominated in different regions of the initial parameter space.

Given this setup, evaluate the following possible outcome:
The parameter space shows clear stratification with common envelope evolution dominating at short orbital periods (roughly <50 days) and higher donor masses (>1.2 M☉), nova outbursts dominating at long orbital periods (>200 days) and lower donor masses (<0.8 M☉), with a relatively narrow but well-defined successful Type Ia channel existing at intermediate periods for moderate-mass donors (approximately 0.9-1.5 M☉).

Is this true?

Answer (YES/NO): NO